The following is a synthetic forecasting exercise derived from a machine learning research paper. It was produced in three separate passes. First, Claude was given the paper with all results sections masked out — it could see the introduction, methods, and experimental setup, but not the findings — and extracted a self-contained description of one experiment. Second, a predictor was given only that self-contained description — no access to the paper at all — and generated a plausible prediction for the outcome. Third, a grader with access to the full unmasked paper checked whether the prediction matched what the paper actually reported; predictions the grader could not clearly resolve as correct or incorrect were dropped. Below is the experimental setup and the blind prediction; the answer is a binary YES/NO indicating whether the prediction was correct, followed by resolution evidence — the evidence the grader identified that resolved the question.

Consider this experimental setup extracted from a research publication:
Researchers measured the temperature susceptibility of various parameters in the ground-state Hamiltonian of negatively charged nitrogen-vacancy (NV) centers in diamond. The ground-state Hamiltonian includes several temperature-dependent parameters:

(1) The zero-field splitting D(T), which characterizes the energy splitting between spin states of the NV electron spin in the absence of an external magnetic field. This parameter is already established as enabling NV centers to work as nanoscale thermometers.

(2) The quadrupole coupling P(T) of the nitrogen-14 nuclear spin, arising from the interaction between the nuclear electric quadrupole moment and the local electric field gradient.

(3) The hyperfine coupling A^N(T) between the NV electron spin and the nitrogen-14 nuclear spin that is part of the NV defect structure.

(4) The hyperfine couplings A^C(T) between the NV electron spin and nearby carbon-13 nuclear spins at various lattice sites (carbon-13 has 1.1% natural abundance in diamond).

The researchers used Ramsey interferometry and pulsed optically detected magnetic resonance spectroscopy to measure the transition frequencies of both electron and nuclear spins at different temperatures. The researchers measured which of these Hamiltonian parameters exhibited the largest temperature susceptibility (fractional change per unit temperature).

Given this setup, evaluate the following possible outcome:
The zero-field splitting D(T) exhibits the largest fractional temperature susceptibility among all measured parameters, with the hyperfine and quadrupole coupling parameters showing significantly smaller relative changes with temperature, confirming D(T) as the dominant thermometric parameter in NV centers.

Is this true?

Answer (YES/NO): NO